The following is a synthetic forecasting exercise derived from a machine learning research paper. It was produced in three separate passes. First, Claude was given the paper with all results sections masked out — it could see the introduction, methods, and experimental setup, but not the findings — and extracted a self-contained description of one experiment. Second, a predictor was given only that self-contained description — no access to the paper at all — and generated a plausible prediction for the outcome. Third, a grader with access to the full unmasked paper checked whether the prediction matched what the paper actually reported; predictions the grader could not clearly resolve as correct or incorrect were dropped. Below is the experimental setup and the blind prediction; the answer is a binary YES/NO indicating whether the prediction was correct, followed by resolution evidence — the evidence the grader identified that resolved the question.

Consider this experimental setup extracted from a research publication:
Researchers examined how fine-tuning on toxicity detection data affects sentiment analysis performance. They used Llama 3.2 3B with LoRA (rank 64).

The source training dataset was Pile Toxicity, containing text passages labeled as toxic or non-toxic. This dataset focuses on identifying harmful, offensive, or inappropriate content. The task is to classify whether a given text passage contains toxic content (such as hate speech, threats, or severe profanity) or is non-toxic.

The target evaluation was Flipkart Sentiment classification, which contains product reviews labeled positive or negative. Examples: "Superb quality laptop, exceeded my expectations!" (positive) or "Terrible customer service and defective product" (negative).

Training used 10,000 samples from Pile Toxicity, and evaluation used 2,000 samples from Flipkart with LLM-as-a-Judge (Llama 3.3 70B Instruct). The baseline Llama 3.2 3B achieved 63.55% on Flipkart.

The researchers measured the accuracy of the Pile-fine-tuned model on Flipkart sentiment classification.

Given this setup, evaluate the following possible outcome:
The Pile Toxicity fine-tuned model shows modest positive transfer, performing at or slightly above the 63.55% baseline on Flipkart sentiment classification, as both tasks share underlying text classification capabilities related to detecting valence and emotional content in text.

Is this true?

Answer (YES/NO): NO